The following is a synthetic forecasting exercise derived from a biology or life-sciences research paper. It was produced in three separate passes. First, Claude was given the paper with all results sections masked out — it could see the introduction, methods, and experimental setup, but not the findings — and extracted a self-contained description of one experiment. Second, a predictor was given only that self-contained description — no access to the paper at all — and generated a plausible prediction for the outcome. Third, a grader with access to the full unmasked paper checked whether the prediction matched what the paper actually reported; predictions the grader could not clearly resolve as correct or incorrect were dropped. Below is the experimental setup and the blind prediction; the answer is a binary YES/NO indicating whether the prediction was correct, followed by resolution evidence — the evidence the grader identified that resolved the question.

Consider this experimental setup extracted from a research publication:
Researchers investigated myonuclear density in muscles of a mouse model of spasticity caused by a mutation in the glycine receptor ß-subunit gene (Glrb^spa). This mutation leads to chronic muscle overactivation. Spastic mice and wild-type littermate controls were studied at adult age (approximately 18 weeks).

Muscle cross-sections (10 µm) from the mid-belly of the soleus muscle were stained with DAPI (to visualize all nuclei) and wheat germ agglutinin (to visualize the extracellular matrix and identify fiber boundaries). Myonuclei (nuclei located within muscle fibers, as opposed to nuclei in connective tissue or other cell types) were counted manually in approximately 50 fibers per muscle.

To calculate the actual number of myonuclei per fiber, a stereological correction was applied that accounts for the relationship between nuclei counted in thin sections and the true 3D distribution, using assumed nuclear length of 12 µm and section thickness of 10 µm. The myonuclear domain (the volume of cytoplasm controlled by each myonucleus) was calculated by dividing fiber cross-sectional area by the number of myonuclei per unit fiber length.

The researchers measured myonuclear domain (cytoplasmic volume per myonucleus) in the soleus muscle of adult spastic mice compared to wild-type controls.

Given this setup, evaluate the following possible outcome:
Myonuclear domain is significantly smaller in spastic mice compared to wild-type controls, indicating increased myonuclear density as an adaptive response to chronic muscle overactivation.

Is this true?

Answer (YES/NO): NO